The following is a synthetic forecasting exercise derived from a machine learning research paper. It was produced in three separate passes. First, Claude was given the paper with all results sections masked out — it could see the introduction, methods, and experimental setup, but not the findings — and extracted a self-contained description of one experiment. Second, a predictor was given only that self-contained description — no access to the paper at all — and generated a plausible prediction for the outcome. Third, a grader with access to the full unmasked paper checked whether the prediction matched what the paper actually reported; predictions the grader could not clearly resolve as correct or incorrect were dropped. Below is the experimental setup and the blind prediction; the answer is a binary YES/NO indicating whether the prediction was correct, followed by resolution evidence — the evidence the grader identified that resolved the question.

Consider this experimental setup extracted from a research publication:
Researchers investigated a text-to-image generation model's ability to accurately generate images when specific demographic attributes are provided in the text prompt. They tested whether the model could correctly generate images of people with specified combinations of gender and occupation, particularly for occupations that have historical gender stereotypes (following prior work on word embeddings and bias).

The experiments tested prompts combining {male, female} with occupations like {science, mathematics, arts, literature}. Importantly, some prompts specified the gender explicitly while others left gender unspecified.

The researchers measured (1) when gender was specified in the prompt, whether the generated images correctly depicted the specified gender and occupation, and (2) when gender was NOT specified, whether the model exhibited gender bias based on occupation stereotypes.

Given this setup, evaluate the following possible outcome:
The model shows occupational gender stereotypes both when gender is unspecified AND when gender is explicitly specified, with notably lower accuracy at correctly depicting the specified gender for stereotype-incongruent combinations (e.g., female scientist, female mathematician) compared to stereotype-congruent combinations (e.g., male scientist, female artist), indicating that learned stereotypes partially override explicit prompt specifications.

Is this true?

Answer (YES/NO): NO